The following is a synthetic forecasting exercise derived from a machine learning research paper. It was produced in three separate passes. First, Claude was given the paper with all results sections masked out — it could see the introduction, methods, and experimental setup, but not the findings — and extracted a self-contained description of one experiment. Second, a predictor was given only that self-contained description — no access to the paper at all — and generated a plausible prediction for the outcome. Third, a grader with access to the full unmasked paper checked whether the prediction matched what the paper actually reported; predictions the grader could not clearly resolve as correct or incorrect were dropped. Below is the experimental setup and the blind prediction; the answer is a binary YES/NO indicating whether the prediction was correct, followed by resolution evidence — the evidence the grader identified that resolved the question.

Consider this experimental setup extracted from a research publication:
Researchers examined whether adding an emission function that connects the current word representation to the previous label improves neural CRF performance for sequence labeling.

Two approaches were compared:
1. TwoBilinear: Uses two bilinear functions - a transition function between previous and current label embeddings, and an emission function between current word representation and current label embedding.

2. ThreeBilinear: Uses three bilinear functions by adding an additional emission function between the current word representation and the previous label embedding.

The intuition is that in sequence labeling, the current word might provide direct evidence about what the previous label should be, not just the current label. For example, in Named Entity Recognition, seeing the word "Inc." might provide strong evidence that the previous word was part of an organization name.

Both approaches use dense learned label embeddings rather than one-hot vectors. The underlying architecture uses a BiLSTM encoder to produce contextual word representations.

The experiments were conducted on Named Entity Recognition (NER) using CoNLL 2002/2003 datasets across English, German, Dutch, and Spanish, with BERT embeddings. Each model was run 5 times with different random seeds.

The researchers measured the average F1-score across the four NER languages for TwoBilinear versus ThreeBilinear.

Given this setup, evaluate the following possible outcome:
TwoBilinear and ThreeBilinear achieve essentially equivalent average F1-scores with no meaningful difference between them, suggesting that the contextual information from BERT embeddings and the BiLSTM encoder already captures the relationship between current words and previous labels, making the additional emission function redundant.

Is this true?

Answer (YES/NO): YES